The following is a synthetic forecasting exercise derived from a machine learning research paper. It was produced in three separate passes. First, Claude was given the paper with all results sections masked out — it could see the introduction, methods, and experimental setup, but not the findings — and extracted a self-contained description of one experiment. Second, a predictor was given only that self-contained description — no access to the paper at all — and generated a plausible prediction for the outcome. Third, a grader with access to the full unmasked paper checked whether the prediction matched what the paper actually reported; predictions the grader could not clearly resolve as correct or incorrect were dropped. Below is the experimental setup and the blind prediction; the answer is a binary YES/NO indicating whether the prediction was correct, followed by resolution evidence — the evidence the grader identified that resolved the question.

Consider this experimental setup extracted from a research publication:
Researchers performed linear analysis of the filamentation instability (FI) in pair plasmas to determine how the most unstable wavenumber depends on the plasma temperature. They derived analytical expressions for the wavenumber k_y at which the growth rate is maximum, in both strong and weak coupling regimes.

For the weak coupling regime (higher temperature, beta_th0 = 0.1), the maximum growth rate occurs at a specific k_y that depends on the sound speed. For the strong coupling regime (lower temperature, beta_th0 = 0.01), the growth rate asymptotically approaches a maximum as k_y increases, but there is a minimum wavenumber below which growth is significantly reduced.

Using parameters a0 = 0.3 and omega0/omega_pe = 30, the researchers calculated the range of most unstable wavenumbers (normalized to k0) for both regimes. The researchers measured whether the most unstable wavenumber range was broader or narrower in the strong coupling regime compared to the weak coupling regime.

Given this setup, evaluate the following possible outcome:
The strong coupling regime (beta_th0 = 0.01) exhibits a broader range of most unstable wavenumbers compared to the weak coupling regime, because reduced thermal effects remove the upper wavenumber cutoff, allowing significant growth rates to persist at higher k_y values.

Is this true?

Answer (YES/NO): YES